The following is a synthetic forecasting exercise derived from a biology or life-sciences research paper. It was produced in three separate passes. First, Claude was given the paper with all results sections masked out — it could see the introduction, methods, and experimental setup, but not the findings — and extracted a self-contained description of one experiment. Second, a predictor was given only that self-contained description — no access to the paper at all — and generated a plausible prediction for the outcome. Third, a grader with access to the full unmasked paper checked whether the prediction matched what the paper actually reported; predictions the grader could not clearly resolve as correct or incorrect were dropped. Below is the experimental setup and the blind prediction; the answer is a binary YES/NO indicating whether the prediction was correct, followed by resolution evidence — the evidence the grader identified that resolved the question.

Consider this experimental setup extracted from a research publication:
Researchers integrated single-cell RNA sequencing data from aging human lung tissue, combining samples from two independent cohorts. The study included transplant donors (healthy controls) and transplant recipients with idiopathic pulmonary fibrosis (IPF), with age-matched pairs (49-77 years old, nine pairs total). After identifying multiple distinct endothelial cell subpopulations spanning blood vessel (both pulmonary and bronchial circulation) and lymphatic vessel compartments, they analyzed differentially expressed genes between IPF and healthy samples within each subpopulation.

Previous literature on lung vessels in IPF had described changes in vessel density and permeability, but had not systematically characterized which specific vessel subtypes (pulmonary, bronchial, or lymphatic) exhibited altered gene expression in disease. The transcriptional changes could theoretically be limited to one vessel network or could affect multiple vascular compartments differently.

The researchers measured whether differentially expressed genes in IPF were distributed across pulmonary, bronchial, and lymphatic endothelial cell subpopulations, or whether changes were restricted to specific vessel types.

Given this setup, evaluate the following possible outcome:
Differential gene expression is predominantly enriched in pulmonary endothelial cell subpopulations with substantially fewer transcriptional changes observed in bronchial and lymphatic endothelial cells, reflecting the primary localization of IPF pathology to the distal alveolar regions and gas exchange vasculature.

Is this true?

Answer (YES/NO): NO